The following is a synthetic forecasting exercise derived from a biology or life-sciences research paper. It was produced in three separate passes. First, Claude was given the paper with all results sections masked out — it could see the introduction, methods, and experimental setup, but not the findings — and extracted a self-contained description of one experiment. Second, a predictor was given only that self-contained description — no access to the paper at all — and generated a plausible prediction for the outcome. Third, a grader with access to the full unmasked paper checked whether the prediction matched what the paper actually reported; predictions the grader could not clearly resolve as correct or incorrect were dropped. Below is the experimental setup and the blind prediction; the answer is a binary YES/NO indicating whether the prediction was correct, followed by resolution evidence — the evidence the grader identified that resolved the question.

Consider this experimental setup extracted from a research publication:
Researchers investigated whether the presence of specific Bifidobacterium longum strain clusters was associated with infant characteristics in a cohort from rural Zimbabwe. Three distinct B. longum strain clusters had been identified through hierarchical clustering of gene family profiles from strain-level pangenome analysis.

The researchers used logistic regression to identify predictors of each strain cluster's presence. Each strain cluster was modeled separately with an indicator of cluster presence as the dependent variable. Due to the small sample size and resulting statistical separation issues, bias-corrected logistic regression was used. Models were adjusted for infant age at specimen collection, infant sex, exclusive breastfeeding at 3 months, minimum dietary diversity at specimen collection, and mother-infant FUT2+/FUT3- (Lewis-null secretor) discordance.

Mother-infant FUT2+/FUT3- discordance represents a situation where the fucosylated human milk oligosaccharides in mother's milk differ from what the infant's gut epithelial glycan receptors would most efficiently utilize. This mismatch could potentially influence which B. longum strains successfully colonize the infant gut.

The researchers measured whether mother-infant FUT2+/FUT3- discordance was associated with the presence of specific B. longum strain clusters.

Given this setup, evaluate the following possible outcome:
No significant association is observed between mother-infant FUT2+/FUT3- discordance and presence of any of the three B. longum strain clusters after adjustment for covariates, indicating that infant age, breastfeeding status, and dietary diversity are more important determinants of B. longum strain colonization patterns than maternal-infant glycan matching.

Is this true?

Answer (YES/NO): NO